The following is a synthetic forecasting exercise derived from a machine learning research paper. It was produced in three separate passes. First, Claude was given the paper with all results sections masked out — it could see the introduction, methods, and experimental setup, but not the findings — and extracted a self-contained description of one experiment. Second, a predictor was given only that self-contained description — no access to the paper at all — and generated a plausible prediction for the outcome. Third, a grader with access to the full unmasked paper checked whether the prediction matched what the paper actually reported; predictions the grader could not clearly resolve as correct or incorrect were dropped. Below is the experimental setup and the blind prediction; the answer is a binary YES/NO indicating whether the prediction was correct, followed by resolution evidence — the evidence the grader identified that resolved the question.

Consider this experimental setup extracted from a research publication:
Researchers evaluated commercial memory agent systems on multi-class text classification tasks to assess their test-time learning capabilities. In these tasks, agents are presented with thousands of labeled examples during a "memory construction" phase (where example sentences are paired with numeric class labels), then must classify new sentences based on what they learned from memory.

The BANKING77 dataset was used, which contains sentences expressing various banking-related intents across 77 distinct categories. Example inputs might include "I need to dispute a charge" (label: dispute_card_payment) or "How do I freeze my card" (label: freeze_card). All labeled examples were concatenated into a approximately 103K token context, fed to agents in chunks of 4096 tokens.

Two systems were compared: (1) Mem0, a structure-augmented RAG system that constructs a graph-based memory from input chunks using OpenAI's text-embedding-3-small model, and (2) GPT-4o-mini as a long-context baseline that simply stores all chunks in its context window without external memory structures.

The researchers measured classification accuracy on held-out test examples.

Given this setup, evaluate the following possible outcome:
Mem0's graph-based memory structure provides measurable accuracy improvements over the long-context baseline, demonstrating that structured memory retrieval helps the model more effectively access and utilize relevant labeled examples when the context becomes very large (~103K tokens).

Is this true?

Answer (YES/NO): NO